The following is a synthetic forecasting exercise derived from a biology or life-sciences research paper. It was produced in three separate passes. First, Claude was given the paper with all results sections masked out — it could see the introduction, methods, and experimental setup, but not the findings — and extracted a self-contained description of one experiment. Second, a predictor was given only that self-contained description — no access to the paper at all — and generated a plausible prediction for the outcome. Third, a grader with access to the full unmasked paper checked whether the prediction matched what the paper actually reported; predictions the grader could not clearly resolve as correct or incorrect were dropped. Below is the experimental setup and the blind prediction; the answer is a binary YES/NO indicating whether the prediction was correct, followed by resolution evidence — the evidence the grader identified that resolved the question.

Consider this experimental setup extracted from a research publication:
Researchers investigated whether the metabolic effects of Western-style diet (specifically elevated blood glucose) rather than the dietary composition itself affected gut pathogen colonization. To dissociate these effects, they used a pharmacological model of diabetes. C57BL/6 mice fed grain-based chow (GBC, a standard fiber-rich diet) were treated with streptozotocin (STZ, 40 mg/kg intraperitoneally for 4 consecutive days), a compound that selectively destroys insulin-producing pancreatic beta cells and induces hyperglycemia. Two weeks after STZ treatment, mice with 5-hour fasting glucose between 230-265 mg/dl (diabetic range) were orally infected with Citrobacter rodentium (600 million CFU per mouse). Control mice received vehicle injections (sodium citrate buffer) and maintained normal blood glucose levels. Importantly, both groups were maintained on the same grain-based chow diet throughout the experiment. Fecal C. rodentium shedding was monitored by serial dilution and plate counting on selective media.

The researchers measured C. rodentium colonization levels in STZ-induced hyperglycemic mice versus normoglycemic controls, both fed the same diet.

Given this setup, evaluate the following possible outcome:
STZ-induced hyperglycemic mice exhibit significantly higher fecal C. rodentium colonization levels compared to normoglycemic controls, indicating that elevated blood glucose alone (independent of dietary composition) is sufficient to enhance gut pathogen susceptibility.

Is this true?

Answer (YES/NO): NO